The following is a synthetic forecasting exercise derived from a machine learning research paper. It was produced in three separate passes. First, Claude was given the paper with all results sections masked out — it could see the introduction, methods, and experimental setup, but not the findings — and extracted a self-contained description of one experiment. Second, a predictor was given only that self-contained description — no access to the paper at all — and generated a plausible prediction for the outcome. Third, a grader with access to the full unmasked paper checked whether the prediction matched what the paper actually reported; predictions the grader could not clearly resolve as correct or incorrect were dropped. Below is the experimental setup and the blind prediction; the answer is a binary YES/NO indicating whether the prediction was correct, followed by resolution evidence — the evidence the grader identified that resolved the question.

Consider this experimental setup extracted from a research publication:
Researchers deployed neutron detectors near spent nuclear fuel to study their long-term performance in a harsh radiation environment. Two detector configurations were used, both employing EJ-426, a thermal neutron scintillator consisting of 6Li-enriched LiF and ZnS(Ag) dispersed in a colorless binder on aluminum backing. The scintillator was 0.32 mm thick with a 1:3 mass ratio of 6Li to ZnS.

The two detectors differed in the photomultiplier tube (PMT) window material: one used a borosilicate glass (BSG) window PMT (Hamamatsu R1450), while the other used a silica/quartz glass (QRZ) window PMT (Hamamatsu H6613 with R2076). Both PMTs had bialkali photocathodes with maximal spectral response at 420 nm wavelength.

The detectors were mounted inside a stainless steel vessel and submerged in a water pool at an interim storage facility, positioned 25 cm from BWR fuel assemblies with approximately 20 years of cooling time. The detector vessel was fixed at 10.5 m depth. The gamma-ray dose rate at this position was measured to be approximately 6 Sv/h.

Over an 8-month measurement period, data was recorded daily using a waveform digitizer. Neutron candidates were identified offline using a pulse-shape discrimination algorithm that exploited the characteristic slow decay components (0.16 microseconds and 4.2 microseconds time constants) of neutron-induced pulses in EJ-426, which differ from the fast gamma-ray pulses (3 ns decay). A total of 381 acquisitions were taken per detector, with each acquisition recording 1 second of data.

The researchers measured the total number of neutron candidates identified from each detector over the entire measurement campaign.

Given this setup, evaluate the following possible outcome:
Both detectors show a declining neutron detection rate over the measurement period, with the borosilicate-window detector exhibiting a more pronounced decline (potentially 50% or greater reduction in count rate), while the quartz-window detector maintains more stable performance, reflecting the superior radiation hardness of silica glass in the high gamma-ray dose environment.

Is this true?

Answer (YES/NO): YES